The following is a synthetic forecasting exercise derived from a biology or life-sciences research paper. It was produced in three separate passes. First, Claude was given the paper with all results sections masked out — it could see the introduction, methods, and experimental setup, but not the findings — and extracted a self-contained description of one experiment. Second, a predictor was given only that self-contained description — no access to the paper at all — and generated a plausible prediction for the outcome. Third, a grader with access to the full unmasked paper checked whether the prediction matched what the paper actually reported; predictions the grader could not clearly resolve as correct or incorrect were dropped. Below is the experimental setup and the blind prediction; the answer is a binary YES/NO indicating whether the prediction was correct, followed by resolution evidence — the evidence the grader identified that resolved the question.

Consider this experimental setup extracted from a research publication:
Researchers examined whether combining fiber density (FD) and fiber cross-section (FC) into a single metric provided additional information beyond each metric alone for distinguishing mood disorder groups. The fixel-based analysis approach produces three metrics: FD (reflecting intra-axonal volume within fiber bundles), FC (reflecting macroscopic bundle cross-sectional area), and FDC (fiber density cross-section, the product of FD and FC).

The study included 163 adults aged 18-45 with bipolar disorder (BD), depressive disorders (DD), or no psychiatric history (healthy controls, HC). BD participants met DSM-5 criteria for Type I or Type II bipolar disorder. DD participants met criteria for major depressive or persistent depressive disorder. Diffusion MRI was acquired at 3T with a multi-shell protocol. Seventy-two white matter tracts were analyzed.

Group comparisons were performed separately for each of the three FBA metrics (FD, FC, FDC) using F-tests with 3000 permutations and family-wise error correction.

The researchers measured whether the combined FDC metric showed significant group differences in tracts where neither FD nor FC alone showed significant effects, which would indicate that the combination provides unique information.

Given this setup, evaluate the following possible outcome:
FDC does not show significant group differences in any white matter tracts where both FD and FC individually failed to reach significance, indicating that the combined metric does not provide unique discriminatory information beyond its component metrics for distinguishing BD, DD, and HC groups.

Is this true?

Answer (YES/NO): YES